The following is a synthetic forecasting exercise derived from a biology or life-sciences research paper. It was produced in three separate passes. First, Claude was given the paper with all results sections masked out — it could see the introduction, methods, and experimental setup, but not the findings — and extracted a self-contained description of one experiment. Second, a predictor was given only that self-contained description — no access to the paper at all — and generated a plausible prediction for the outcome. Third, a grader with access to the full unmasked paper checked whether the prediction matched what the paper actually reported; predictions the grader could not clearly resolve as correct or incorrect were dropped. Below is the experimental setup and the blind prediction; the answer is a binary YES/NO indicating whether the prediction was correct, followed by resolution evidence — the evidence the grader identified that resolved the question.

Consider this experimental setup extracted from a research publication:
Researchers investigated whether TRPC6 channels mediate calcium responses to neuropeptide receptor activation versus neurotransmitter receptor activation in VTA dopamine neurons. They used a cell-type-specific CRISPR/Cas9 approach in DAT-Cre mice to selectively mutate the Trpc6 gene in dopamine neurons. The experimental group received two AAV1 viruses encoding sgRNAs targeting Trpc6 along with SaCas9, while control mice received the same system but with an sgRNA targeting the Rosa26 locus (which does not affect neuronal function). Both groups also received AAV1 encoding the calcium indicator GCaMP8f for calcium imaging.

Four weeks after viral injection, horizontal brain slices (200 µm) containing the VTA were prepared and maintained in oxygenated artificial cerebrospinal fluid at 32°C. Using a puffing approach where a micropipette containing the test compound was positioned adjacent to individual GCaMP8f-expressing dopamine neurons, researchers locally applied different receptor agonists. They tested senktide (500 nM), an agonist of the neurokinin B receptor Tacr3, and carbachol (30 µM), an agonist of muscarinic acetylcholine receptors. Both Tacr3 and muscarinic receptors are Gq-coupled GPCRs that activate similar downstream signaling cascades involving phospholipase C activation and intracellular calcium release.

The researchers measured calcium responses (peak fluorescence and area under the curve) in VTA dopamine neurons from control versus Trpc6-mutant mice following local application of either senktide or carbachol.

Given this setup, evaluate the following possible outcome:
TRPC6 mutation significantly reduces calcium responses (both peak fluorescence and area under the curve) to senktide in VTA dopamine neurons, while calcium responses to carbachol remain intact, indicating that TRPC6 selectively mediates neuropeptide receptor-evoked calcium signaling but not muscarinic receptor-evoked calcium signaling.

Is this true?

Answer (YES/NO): NO